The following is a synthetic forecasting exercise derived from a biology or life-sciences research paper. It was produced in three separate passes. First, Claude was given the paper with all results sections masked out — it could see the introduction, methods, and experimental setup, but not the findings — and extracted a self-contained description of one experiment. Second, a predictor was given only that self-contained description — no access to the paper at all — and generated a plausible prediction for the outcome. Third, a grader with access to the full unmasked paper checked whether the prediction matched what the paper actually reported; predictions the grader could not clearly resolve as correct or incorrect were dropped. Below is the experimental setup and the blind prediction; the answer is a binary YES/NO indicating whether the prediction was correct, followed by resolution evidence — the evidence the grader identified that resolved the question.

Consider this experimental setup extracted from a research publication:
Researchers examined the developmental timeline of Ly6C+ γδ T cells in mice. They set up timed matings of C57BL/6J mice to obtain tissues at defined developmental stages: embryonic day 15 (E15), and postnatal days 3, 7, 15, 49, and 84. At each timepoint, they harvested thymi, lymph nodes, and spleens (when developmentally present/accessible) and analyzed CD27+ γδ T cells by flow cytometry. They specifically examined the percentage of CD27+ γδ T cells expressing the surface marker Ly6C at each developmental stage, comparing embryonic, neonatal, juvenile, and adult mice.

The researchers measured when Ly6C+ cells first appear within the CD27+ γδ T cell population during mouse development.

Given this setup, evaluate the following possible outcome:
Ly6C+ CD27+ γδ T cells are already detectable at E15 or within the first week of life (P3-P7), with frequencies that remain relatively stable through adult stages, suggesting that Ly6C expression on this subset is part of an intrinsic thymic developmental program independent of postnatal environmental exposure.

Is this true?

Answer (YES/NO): NO